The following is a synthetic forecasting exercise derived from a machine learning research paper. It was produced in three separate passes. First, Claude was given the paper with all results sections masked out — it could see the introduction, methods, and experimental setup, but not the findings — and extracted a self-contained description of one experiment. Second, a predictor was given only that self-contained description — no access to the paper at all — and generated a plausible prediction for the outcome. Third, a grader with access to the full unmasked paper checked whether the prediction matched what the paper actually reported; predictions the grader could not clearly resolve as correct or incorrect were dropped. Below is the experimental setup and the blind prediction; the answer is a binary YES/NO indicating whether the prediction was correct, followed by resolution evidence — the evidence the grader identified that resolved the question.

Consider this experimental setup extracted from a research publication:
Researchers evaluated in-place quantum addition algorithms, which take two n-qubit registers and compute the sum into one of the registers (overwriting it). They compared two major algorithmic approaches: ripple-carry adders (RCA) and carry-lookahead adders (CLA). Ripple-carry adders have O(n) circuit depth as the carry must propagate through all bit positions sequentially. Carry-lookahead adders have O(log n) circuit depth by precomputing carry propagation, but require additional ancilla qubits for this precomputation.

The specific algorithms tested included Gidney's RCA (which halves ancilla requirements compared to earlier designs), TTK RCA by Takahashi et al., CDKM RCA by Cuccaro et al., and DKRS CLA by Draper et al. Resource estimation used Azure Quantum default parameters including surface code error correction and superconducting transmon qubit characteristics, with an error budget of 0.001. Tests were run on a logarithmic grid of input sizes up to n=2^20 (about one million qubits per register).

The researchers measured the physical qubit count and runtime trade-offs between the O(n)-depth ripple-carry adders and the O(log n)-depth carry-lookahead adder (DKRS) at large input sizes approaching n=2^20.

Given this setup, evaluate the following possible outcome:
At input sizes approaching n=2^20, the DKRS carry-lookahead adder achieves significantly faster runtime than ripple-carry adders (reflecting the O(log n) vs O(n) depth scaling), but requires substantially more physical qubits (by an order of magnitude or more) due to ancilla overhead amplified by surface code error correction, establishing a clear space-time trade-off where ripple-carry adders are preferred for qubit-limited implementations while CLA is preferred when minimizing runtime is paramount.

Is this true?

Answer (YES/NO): NO